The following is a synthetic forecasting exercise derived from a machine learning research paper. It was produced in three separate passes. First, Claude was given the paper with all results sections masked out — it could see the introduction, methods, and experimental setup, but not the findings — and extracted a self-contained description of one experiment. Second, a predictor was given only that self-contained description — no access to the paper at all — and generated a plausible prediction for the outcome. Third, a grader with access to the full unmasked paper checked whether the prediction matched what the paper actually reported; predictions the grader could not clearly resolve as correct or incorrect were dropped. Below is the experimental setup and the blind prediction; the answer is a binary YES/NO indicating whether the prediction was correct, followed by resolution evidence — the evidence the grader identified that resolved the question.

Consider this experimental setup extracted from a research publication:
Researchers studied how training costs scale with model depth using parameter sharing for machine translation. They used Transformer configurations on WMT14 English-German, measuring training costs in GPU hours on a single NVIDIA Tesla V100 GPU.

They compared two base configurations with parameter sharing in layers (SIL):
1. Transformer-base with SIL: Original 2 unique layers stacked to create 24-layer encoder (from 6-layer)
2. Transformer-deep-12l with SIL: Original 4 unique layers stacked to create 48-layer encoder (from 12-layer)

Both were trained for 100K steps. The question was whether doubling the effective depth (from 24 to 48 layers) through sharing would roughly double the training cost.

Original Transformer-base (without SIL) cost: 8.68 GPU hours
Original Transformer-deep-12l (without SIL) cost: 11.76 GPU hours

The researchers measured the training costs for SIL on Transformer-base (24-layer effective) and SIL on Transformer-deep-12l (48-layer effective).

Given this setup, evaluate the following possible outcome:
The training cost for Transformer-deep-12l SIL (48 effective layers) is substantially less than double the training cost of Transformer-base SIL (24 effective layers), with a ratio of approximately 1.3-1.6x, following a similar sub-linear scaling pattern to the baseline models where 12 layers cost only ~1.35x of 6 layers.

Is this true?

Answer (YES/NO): NO